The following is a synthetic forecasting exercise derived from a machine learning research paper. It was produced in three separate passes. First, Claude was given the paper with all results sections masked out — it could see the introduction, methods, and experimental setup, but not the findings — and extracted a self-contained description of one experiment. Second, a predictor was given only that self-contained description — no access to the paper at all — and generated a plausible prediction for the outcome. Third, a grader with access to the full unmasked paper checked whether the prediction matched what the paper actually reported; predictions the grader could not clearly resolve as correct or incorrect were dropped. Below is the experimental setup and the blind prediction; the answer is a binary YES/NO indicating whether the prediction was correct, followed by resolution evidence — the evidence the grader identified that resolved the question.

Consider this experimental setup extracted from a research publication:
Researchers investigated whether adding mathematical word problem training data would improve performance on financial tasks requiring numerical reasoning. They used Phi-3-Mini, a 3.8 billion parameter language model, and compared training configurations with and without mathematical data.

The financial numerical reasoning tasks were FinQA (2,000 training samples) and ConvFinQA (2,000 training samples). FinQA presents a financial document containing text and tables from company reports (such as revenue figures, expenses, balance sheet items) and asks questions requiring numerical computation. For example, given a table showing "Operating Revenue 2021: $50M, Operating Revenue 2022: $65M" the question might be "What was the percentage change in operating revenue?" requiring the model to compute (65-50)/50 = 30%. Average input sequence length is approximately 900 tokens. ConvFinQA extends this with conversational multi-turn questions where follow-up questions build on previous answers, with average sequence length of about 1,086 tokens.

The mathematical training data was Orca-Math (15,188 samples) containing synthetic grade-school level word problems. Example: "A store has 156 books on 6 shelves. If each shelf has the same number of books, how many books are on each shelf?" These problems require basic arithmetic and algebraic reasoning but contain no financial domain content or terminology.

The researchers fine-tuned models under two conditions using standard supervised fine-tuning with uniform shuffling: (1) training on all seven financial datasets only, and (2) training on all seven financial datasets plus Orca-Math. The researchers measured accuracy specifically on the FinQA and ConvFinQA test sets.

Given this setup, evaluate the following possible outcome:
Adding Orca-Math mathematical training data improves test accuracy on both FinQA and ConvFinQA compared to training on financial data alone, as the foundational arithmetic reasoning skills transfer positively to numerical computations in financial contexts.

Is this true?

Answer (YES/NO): YES